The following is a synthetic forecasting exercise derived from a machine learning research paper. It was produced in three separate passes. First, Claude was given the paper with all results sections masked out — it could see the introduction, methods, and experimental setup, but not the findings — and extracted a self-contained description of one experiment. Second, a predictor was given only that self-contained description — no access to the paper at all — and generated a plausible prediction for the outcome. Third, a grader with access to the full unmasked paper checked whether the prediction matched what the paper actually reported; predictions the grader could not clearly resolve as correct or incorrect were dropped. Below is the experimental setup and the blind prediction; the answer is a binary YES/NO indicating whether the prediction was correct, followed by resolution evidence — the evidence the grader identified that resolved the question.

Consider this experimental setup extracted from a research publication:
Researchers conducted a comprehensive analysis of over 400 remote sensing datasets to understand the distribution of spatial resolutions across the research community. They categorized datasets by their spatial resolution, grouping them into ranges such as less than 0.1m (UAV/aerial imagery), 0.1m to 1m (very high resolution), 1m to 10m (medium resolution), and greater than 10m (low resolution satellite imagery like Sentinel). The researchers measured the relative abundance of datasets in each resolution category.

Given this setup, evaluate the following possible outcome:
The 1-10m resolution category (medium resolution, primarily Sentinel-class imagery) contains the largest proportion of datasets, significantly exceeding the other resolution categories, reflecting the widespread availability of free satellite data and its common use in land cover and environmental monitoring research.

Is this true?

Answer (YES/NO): NO